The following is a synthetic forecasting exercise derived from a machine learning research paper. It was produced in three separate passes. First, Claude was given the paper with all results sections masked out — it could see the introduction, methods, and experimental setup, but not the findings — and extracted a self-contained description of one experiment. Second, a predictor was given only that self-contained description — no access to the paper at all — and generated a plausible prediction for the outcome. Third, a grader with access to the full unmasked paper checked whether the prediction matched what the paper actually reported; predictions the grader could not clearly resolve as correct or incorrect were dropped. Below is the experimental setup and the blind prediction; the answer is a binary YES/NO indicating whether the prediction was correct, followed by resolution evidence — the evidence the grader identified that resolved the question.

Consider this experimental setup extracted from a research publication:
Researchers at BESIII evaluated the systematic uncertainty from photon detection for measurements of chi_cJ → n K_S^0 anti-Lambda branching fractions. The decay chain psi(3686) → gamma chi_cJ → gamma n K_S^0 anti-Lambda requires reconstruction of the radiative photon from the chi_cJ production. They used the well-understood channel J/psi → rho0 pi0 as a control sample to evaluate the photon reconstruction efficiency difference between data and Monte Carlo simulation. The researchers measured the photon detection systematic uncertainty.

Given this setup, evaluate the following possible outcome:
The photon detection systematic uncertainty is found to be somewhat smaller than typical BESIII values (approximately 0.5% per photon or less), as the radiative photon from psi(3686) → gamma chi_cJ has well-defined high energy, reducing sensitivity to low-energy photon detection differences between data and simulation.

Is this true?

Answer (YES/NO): NO